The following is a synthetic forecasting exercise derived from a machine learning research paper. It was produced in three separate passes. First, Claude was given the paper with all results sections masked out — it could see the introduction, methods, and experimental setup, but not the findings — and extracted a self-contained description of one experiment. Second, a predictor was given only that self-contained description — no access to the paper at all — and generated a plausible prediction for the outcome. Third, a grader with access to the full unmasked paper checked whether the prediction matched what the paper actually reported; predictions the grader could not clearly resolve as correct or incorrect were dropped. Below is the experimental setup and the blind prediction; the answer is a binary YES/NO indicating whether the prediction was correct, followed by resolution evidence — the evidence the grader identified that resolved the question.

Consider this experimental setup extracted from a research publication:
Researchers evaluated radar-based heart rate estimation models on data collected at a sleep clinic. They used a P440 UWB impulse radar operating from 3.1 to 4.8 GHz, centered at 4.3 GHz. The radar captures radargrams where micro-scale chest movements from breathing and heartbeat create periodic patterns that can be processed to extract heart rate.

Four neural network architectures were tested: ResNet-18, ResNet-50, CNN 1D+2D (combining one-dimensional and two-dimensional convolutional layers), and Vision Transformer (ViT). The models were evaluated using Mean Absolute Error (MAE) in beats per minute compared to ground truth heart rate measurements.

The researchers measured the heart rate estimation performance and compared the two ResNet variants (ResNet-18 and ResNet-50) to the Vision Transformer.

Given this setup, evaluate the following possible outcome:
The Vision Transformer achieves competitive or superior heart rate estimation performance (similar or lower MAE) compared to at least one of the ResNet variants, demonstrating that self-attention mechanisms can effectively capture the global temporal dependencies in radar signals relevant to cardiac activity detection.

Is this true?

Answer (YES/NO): NO